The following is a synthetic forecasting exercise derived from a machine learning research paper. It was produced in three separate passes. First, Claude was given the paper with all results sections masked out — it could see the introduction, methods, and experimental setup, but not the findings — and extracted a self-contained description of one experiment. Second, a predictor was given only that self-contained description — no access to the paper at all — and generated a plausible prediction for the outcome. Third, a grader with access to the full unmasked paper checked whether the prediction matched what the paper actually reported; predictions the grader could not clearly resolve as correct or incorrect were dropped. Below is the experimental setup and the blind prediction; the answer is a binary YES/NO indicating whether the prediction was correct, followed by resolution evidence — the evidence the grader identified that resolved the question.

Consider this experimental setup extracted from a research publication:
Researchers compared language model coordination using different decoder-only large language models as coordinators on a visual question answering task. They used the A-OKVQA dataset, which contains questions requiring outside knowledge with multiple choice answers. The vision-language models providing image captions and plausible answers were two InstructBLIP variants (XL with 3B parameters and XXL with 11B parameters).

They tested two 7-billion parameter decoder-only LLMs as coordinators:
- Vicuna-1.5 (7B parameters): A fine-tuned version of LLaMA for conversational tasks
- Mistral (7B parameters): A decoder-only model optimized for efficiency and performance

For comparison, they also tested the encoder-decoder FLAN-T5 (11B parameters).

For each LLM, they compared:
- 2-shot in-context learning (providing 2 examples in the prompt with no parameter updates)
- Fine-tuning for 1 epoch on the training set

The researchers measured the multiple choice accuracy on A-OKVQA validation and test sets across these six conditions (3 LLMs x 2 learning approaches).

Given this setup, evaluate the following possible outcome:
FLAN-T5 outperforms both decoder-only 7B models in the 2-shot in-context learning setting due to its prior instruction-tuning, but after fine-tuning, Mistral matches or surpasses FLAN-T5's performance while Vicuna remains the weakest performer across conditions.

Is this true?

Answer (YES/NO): NO